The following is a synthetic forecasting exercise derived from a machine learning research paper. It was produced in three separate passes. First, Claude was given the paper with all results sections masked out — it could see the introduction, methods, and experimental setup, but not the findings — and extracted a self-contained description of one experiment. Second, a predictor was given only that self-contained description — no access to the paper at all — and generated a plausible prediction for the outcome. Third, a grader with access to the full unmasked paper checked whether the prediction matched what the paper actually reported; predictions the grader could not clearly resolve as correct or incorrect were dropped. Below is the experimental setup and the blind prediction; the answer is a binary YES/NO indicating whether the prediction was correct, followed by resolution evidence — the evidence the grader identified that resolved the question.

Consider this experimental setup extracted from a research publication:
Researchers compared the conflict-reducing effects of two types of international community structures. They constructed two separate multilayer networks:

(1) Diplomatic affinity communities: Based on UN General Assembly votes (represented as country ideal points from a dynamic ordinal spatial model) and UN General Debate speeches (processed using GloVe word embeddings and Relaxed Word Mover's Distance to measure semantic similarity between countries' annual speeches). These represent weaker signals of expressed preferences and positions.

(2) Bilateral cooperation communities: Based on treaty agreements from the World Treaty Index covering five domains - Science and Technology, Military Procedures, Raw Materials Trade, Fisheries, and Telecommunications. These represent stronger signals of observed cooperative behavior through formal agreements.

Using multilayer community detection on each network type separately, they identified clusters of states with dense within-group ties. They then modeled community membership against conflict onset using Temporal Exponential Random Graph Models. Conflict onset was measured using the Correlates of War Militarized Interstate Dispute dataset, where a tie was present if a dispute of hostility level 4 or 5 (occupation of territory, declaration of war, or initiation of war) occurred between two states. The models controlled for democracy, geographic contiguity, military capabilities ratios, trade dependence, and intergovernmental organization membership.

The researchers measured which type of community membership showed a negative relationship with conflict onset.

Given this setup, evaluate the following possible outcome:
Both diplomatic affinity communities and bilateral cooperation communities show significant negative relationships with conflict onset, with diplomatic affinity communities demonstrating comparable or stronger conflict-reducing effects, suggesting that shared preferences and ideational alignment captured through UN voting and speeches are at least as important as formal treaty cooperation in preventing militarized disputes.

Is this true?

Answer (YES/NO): NO